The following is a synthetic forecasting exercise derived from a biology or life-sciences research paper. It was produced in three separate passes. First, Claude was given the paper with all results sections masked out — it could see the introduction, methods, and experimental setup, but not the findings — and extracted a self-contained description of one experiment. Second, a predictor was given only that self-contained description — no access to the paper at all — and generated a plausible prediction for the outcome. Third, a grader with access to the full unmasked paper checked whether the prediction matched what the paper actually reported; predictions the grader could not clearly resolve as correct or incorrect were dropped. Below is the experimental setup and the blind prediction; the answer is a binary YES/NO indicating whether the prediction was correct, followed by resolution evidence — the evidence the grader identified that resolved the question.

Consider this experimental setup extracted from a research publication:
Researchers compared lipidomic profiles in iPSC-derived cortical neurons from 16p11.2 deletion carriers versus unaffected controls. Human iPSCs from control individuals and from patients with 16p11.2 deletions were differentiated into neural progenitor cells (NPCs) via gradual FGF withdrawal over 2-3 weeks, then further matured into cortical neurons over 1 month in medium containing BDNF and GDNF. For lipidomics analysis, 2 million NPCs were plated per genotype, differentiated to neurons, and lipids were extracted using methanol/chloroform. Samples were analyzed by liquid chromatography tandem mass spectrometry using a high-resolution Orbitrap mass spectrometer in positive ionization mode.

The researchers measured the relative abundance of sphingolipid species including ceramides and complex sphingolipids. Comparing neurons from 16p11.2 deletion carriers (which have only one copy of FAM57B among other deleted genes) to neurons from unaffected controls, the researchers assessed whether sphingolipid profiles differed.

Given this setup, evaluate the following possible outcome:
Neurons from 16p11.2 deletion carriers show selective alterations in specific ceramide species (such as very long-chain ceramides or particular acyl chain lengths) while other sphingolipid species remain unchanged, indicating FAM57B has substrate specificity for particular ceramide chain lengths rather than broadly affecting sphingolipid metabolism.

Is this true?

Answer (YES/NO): NO